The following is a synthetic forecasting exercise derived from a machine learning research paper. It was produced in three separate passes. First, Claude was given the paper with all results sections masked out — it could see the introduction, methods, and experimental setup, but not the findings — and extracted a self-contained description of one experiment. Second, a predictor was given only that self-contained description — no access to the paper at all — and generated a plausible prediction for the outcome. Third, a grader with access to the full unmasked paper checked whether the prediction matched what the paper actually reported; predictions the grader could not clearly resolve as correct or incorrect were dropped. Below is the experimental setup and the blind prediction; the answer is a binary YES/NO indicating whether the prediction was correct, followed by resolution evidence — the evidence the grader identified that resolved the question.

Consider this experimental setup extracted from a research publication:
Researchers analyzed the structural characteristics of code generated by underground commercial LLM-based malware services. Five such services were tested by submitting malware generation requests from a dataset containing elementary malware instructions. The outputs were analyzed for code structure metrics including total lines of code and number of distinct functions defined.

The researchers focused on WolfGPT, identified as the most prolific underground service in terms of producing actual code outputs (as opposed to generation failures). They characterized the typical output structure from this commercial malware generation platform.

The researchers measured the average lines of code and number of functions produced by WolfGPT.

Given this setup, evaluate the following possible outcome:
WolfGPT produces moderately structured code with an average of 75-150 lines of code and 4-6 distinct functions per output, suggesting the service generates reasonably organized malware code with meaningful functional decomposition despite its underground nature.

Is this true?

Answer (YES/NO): NO